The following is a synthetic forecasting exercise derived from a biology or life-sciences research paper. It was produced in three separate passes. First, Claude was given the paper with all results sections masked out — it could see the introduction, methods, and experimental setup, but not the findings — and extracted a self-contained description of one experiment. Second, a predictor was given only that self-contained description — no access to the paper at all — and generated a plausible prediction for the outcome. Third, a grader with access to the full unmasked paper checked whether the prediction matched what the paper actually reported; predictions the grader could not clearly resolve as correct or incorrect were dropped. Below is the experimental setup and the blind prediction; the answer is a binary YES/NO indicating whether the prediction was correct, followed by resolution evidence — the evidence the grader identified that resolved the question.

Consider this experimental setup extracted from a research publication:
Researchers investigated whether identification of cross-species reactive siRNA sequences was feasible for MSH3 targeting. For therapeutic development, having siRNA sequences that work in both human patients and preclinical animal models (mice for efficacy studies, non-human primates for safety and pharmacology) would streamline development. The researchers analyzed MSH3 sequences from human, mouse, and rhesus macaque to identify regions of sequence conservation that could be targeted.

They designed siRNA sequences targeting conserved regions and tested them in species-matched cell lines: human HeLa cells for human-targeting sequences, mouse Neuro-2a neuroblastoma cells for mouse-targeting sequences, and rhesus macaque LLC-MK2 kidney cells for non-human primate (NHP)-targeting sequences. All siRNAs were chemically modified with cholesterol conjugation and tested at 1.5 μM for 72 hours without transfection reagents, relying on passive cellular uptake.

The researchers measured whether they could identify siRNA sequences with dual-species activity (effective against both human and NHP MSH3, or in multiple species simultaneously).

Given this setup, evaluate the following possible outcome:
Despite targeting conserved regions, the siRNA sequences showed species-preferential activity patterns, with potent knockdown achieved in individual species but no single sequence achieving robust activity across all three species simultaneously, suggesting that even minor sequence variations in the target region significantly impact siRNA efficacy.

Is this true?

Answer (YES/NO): NO